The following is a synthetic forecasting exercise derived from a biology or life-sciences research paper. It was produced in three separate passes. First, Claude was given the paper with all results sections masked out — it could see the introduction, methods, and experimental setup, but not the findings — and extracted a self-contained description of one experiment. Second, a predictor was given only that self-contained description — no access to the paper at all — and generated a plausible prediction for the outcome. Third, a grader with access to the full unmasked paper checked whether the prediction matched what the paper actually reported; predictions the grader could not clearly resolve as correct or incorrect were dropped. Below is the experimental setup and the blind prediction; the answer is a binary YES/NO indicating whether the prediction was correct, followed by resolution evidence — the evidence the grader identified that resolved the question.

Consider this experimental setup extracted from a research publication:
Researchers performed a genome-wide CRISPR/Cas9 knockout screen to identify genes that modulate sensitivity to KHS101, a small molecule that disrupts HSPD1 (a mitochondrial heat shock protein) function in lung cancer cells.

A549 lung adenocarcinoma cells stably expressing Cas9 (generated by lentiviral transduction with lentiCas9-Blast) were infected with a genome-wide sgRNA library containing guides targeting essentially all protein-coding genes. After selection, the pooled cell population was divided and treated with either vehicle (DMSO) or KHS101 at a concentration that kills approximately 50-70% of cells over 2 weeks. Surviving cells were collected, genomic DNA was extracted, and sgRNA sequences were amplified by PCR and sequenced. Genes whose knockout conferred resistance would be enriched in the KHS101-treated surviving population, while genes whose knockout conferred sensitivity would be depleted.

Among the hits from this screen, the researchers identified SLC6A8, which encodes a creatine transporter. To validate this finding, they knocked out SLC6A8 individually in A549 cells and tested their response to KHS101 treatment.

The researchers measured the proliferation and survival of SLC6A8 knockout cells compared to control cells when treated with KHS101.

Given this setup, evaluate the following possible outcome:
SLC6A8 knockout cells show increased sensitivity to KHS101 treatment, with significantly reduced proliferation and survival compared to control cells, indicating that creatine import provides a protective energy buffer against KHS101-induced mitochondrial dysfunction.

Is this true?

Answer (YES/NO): NO